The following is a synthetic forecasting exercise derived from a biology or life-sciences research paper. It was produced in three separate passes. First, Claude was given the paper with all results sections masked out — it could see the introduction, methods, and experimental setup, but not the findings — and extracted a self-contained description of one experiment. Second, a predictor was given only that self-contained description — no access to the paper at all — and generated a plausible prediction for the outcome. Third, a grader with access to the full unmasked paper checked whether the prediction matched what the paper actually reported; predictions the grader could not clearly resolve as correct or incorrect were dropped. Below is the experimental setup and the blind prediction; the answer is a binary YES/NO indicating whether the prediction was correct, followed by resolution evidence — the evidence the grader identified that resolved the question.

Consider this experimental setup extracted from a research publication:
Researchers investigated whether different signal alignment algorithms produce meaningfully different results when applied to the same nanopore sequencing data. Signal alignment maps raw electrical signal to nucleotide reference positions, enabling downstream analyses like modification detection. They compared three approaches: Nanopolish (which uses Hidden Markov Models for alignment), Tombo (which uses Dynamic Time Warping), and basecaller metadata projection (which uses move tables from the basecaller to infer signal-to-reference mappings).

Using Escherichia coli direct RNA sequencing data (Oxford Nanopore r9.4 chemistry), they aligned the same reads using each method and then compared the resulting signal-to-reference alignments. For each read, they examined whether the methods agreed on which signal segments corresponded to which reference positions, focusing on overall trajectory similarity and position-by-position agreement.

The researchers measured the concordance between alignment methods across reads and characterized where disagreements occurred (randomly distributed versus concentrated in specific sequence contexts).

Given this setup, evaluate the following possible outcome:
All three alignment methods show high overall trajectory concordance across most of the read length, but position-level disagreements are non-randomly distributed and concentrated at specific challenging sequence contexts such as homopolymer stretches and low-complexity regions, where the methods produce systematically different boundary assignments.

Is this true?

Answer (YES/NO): NO